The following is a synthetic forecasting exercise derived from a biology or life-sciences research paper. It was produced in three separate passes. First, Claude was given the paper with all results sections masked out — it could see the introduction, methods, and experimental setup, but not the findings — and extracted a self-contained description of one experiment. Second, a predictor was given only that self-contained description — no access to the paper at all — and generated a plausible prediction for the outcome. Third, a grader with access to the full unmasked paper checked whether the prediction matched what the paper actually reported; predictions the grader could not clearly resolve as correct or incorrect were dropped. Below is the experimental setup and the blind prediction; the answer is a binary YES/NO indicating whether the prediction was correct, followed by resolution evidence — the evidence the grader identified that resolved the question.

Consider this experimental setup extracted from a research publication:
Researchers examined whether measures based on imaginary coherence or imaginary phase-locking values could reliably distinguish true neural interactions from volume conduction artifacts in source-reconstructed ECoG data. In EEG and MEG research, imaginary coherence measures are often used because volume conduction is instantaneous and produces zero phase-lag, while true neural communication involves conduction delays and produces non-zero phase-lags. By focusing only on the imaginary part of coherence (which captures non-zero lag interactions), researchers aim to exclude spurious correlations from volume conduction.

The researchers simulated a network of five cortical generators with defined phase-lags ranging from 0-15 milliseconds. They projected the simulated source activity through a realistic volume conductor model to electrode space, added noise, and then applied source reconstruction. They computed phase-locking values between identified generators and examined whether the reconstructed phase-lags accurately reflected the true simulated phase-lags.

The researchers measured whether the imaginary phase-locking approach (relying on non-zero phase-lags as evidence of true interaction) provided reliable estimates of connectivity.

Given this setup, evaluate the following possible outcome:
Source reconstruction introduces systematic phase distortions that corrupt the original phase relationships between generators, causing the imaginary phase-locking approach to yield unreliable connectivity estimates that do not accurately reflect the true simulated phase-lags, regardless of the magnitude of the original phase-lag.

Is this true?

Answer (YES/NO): NO